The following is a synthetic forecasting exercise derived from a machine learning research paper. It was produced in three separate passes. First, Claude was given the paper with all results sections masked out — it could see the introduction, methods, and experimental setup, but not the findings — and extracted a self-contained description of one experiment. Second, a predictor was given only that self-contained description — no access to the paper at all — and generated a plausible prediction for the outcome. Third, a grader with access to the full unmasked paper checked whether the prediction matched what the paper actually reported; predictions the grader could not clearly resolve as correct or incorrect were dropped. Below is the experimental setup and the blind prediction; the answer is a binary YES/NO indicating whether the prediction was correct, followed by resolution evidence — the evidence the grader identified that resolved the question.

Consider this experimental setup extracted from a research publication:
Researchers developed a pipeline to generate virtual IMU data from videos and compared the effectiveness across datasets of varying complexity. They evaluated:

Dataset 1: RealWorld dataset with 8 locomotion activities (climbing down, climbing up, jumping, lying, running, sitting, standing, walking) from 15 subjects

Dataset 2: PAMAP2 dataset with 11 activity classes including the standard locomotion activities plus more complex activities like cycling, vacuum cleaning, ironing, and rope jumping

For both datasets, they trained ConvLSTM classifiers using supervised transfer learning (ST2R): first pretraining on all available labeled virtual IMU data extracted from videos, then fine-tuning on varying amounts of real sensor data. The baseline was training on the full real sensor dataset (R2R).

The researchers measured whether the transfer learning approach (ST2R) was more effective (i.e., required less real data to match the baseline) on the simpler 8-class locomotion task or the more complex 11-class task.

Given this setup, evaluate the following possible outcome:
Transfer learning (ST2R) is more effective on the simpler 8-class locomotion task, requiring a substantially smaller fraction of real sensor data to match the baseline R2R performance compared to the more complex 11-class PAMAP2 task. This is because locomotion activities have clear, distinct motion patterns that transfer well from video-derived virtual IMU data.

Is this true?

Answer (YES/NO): YES